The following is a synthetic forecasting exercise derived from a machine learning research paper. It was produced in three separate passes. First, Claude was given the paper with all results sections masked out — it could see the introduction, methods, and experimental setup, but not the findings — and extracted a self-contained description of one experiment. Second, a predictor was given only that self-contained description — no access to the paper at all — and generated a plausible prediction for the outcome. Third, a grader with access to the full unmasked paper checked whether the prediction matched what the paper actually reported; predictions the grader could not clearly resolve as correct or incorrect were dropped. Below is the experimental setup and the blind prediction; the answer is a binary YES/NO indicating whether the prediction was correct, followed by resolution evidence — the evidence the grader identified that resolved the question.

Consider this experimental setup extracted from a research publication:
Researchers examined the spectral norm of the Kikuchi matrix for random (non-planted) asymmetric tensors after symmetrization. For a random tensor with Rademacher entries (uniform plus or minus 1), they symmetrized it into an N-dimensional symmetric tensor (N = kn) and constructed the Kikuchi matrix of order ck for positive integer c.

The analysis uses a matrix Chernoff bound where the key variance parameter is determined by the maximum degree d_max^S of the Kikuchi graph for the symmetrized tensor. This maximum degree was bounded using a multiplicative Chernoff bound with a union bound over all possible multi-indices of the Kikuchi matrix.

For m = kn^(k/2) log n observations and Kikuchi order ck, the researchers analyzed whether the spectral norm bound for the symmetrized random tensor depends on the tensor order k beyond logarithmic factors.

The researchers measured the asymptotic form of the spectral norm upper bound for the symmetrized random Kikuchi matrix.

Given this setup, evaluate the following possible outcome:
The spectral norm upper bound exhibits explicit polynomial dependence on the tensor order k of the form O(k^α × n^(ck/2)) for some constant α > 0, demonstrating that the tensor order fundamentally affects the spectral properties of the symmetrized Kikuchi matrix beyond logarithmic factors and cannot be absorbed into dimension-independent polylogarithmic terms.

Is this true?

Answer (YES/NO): NO